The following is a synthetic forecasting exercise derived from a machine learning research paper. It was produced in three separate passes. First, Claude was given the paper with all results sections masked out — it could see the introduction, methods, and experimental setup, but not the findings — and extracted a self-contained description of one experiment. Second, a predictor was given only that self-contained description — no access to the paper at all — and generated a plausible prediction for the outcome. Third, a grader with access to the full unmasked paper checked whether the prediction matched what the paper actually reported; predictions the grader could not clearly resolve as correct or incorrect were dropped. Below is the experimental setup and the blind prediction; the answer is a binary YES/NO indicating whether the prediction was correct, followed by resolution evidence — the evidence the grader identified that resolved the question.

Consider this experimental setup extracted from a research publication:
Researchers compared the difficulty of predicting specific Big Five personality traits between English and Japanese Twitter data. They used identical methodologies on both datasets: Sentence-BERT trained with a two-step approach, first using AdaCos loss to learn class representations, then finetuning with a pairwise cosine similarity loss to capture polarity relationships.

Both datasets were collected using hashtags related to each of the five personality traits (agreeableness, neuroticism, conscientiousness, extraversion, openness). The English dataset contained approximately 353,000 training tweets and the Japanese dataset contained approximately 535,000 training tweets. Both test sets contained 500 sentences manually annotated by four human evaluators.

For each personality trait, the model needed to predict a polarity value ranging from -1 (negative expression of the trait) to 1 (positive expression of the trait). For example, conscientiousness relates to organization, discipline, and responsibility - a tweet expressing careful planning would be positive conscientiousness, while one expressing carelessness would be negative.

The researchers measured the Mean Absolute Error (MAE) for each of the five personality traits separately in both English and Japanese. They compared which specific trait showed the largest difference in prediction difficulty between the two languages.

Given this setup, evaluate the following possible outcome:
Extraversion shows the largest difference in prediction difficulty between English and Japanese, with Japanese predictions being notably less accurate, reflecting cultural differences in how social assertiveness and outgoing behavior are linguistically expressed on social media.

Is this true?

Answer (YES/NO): NO